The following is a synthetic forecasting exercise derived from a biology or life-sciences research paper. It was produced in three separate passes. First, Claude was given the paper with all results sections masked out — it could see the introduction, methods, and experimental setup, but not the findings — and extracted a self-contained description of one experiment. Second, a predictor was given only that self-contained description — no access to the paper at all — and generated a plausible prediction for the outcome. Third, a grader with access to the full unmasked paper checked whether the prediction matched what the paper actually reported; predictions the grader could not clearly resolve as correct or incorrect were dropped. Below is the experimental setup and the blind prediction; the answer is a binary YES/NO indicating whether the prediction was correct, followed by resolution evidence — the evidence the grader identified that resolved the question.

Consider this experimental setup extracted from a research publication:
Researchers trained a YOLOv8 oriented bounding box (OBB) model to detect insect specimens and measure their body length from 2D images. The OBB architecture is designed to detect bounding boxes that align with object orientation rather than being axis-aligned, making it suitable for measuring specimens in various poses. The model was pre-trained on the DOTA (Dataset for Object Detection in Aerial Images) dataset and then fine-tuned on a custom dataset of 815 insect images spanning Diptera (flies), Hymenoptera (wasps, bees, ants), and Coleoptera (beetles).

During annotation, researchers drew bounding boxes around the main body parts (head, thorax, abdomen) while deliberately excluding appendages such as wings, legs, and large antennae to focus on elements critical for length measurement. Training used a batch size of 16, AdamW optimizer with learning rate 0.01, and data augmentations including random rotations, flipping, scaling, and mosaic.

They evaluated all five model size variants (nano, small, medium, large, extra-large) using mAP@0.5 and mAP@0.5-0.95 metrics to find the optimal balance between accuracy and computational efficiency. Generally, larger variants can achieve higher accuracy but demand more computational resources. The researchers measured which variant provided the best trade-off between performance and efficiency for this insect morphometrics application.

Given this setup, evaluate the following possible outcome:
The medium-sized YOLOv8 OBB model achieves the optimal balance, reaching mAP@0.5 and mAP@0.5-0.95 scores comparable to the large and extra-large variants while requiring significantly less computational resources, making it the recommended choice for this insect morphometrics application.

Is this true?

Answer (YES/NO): NO